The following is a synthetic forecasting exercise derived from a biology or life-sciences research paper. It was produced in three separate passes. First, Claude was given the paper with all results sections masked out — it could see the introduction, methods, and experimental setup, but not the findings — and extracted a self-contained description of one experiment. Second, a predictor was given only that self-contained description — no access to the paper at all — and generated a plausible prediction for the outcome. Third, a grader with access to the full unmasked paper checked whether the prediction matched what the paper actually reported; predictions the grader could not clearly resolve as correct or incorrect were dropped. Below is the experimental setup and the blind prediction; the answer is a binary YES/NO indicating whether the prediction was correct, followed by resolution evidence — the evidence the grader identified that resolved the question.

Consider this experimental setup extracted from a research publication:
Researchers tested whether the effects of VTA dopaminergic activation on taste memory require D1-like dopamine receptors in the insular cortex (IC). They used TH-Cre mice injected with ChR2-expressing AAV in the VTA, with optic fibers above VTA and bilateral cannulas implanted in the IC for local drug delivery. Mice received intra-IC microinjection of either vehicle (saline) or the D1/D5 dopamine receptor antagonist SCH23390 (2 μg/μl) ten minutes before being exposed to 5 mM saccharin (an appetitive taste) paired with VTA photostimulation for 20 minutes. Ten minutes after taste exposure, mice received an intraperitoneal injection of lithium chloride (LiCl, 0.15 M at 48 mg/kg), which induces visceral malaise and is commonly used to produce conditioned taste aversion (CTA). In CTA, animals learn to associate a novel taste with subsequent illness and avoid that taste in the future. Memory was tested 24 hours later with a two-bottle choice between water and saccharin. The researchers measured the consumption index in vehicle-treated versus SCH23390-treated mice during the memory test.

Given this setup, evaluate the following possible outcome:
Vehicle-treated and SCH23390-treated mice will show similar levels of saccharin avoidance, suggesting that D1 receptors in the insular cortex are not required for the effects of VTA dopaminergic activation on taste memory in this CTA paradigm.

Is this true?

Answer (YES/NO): NO